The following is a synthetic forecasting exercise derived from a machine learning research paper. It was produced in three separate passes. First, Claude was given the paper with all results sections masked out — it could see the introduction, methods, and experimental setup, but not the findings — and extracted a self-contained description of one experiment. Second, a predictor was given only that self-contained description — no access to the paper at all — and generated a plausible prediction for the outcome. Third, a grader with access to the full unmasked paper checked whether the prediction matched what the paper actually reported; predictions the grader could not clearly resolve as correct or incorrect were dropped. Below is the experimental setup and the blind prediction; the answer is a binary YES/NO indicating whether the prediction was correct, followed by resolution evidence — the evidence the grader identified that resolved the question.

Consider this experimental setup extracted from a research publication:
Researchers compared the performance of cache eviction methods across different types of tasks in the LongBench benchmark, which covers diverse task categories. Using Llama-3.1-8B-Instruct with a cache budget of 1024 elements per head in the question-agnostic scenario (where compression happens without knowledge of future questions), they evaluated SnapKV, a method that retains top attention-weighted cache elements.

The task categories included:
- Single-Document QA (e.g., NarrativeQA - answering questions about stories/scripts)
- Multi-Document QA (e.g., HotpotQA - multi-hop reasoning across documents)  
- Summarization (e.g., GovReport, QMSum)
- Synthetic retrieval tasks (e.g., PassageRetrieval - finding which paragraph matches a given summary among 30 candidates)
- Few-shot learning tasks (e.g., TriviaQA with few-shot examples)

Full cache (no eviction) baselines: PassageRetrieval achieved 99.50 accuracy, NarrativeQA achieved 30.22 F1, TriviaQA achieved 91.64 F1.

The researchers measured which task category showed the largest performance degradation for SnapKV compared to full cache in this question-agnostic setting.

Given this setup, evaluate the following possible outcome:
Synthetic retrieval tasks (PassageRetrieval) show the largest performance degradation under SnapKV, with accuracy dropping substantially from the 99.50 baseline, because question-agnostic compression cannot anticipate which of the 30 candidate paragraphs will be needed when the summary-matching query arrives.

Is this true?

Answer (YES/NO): YES